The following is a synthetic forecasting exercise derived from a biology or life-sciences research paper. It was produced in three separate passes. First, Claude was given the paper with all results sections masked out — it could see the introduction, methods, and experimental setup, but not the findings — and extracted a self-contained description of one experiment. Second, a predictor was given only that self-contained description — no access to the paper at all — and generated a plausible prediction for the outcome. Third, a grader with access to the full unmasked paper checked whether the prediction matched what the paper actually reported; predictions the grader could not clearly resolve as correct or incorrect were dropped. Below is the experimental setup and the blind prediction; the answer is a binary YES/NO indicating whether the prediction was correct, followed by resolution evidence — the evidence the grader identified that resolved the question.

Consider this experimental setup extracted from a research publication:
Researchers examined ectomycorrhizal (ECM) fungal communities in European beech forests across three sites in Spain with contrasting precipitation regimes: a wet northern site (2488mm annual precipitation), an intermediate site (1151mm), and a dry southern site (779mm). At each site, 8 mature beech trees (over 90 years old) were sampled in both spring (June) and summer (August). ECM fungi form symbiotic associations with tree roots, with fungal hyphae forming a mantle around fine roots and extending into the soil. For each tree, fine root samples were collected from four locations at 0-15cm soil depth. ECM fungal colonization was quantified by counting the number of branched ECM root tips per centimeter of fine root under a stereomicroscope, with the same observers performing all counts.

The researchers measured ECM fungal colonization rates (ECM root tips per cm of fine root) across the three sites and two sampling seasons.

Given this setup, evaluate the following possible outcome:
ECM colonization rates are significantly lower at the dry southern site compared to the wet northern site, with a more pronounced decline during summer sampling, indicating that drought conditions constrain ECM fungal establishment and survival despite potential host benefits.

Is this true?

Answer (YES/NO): NO